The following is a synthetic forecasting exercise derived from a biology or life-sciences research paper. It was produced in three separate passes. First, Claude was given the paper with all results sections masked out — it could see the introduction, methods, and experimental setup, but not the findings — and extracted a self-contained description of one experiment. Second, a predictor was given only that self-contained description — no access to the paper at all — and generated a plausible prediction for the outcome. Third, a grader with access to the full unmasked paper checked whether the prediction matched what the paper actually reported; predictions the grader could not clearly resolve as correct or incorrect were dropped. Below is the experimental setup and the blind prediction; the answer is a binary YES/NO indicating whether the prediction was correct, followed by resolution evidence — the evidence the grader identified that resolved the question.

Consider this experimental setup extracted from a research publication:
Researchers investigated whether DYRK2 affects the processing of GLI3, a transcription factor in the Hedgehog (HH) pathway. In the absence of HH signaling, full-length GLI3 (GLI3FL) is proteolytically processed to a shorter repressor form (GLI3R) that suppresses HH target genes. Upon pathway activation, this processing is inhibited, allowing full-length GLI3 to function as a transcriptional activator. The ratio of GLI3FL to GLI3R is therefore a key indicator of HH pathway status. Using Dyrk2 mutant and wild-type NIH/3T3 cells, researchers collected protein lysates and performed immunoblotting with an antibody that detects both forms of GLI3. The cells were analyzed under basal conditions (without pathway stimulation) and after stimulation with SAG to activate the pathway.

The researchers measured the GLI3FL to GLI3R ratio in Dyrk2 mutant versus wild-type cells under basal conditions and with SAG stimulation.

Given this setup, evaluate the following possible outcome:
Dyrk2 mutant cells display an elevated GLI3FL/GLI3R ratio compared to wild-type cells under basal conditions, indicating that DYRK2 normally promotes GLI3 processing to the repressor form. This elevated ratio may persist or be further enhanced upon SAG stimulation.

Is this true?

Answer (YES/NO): NO